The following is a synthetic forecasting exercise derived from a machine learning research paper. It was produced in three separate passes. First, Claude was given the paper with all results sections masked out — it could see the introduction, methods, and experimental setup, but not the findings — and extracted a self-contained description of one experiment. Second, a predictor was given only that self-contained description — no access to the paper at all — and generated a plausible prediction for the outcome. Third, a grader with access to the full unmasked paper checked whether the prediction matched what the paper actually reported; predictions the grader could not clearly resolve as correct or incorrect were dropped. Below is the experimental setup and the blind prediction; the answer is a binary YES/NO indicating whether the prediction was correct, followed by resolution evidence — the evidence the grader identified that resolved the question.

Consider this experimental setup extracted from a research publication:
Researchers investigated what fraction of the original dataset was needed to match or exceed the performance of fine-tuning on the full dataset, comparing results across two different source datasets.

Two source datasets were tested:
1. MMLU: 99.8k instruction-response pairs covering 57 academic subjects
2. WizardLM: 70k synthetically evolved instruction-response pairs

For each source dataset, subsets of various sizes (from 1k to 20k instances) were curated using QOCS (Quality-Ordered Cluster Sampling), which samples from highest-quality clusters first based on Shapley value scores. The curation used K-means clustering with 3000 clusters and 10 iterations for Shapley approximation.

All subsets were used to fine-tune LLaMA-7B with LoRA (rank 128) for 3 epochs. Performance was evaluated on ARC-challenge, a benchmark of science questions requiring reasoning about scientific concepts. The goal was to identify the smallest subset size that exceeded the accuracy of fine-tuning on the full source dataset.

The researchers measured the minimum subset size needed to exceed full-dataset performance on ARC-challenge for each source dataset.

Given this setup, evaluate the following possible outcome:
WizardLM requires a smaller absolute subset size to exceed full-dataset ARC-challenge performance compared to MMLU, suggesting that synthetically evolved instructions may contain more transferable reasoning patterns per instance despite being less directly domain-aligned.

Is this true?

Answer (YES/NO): YES